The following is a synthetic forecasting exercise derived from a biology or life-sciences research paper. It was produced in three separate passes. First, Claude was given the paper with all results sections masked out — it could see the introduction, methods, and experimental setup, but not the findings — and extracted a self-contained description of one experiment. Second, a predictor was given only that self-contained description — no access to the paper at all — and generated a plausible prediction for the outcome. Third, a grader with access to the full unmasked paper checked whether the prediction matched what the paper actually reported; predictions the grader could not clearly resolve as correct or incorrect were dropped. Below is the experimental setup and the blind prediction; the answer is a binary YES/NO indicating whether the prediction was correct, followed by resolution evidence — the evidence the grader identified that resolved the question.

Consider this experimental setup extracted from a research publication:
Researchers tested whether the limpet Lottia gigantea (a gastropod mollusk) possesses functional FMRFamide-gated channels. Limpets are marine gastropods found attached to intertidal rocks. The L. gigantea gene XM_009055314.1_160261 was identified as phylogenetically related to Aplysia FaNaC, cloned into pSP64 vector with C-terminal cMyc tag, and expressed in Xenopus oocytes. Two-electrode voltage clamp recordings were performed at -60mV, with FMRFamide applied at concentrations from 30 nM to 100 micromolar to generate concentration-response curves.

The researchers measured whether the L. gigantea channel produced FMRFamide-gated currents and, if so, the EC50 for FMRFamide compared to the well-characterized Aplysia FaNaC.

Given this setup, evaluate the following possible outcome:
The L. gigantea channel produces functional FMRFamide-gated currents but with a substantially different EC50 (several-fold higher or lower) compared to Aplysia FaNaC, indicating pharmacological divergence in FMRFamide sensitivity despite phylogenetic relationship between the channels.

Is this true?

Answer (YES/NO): NO